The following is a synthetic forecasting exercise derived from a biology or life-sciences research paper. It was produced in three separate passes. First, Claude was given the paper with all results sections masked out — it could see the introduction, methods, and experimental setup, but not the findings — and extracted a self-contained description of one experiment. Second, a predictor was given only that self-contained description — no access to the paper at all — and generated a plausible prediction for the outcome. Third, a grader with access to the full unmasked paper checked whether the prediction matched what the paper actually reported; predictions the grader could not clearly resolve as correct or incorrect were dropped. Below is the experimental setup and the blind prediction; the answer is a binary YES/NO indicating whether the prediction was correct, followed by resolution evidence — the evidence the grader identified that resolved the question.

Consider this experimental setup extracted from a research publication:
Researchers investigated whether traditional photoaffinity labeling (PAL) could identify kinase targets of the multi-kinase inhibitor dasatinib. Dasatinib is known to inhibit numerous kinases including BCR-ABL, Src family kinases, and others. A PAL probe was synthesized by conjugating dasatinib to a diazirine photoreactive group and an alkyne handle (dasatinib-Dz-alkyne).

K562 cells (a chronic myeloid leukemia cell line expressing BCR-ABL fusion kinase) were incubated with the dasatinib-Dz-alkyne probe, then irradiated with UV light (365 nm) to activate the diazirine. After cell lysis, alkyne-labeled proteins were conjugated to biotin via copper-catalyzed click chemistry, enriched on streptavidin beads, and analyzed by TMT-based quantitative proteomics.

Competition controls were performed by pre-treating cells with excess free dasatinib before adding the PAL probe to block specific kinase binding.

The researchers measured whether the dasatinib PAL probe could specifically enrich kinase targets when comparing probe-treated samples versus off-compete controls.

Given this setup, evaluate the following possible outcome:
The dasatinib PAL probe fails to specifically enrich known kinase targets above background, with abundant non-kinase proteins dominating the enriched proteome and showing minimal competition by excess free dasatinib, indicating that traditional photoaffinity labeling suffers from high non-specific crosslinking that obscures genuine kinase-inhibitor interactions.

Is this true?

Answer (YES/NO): YES